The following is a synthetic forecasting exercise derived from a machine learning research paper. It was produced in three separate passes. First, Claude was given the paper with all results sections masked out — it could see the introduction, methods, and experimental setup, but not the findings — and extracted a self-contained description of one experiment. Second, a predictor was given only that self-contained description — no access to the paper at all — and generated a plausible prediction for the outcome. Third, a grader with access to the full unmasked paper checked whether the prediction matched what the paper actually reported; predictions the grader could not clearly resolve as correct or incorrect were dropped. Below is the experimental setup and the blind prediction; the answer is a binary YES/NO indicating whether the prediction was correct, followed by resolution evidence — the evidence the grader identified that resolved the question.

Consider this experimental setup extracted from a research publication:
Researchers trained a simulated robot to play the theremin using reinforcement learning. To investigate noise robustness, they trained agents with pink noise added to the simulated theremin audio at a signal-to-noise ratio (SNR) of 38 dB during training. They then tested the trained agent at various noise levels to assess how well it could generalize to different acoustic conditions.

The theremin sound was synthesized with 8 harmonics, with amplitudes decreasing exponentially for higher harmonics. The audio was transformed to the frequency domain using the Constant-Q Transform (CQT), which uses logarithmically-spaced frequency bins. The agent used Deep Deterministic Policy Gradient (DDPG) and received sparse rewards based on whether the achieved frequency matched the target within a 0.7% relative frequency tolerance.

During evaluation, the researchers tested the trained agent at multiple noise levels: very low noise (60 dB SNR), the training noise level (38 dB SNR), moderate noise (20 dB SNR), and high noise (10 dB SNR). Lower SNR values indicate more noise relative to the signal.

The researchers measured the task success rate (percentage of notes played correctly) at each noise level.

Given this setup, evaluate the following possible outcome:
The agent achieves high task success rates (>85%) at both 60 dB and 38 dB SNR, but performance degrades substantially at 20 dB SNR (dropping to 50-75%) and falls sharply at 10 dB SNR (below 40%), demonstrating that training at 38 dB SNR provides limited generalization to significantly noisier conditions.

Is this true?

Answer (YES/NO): NO